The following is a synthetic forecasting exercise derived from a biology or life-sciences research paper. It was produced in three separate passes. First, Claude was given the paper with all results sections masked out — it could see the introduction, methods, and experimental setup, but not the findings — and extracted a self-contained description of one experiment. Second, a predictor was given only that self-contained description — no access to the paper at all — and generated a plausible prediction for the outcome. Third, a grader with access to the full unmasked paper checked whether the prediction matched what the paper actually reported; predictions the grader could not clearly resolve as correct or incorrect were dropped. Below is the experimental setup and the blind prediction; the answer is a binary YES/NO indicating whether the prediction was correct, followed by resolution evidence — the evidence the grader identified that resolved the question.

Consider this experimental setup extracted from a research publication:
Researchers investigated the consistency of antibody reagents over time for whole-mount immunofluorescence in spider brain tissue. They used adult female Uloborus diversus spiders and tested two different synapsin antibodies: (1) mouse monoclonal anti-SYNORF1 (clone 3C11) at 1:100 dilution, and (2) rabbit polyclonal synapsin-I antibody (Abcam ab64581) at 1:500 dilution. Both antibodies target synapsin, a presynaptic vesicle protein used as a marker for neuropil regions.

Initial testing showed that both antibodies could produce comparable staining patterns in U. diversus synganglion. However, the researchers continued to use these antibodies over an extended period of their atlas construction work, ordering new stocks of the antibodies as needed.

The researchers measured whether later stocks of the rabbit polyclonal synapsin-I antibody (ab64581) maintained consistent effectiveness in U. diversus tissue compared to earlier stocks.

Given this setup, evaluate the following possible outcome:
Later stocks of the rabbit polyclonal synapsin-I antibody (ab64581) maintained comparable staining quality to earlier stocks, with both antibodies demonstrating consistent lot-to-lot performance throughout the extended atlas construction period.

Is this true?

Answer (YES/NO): NO